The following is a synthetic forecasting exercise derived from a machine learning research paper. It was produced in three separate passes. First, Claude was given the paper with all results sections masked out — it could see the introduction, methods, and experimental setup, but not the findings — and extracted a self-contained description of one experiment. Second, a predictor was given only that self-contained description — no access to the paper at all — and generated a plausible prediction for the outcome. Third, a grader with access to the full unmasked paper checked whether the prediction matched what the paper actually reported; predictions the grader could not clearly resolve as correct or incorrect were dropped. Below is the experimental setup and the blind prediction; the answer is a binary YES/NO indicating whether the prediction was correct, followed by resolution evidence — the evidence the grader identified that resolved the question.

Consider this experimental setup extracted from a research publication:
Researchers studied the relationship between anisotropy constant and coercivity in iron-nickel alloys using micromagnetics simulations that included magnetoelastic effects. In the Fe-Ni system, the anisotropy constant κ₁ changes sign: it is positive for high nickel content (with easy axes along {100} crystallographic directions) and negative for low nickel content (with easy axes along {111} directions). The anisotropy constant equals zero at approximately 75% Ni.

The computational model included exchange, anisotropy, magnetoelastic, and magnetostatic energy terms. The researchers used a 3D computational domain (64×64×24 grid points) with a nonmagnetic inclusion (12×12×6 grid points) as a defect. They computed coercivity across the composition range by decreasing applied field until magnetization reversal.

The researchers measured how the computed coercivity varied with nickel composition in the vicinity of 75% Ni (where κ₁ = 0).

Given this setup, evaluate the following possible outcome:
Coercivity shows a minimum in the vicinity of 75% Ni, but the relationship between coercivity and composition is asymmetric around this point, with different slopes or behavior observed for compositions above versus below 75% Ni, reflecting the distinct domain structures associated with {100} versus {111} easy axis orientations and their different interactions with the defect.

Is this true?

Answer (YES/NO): NO